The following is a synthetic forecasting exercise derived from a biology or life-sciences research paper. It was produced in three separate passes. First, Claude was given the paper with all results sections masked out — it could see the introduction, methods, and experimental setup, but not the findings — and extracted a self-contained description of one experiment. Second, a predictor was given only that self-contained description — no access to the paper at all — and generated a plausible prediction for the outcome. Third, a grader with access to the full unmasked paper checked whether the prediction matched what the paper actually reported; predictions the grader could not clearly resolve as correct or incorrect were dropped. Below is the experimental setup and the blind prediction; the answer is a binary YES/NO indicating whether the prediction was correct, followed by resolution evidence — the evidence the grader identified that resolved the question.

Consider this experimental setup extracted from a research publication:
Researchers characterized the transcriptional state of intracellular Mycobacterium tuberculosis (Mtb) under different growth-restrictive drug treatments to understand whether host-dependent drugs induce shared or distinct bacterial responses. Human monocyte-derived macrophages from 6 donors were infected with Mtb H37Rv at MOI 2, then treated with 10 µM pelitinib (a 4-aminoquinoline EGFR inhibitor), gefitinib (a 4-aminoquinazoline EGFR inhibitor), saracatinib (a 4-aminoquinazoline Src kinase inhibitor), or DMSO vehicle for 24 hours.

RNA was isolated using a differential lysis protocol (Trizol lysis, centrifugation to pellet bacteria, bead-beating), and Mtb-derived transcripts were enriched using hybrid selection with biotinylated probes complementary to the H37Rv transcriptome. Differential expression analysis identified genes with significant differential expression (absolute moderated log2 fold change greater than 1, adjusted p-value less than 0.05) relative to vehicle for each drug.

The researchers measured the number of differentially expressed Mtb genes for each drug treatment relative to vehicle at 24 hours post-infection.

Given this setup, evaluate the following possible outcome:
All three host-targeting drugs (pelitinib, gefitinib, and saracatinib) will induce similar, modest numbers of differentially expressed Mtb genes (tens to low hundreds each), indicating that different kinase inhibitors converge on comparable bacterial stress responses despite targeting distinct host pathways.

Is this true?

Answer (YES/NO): NO